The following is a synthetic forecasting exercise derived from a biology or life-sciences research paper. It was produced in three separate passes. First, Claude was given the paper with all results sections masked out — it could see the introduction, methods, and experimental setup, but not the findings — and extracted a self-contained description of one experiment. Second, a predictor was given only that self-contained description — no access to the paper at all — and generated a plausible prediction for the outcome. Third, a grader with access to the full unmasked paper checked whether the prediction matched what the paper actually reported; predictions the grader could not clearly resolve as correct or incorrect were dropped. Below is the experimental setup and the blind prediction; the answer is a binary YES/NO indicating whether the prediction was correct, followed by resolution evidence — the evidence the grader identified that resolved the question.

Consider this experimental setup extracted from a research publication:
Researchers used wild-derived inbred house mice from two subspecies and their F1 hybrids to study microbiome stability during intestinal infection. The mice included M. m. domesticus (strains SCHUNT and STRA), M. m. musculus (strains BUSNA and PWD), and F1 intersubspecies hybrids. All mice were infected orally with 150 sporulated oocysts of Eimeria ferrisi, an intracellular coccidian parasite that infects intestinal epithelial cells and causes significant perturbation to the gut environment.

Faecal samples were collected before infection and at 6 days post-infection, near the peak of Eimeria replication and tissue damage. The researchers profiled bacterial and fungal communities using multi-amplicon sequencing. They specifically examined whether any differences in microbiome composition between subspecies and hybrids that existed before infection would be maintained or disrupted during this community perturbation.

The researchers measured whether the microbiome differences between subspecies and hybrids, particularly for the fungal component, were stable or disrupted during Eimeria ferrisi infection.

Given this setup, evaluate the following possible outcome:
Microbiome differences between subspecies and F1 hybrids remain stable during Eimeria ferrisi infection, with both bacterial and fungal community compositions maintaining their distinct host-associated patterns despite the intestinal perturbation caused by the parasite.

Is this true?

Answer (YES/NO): NO